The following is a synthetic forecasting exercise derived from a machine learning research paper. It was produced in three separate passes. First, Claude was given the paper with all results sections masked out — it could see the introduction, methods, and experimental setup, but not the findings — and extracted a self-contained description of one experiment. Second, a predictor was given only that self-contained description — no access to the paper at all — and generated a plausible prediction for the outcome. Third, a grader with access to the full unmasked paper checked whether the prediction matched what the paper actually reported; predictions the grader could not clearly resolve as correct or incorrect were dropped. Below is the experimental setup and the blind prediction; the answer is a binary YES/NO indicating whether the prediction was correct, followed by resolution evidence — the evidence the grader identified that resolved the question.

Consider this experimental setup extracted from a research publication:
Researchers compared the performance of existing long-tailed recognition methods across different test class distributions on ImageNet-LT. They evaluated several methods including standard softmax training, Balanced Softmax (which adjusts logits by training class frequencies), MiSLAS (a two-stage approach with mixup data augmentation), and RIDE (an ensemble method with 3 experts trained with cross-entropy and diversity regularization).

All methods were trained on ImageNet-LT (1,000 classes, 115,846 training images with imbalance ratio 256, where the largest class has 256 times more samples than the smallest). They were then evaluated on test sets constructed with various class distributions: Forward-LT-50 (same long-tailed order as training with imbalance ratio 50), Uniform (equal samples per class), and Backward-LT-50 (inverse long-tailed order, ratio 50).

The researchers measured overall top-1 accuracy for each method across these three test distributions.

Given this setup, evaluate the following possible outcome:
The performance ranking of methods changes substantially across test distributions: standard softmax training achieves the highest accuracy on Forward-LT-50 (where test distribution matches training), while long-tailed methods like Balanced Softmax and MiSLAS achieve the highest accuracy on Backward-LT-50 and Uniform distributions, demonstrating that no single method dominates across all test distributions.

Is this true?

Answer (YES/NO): NO